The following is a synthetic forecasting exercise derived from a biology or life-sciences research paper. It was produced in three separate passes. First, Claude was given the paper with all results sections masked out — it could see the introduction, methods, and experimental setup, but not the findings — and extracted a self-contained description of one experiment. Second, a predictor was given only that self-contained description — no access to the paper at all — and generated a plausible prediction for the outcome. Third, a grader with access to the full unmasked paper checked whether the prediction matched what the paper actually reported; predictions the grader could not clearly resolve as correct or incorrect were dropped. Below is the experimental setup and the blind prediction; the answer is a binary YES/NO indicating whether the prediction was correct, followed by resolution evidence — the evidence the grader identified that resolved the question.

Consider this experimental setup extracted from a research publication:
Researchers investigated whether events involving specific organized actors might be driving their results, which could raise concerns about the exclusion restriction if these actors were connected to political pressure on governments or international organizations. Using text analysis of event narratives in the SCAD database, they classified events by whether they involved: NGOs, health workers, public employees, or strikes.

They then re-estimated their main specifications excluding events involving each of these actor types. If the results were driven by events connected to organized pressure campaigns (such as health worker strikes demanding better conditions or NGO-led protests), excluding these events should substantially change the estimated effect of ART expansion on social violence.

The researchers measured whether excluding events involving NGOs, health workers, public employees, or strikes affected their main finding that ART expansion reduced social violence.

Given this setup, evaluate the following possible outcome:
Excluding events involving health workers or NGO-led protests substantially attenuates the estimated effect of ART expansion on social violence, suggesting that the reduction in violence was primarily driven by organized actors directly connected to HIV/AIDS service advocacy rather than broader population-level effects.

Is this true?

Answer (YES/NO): NO